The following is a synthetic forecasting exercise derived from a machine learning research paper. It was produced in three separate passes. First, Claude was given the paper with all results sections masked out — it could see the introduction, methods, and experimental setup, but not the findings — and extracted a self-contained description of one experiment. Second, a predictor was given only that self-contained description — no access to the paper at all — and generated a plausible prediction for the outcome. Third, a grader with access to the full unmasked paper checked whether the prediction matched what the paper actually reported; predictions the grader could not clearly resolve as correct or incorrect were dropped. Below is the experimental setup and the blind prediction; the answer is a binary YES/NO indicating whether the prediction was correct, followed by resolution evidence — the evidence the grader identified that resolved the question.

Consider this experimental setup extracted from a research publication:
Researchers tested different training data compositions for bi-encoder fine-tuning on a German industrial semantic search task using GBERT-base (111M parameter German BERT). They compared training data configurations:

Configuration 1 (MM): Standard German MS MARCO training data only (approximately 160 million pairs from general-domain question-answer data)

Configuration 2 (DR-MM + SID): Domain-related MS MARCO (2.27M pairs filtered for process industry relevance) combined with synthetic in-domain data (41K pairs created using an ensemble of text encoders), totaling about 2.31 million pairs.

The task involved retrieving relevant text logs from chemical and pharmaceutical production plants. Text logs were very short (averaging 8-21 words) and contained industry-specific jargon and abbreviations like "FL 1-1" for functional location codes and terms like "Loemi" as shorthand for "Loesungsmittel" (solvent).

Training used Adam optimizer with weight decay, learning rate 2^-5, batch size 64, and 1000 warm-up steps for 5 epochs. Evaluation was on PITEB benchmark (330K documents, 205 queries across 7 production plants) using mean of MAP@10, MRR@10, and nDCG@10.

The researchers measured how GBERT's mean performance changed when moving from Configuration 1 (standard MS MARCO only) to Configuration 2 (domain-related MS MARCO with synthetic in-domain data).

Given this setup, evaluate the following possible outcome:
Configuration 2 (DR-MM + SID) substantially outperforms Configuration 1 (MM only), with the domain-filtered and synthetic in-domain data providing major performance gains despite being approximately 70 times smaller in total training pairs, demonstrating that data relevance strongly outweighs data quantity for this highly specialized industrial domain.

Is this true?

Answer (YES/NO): NO